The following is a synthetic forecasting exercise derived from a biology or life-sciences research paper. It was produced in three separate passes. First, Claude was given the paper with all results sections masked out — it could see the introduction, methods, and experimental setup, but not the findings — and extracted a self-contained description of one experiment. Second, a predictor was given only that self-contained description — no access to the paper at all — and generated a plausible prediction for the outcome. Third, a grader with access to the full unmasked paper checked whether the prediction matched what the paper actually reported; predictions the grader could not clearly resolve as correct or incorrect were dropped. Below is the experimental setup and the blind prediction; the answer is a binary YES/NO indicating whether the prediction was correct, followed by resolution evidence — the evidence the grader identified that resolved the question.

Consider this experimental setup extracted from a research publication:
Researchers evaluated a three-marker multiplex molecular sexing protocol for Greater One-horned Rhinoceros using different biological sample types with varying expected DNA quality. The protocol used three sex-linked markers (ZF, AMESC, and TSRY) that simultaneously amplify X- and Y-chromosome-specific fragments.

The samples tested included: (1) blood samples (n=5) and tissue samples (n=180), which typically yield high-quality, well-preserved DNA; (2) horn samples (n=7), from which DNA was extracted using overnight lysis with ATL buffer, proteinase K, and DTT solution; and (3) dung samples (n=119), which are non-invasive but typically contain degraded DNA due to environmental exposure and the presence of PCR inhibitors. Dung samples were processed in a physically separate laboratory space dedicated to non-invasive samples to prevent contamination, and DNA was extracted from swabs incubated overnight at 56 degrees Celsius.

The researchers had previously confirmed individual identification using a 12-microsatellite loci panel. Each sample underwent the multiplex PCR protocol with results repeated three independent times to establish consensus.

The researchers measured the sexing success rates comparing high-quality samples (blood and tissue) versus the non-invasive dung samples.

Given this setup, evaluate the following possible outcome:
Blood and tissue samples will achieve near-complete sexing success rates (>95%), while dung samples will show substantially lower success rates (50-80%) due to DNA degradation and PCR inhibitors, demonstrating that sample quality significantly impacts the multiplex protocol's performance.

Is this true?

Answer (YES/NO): NO